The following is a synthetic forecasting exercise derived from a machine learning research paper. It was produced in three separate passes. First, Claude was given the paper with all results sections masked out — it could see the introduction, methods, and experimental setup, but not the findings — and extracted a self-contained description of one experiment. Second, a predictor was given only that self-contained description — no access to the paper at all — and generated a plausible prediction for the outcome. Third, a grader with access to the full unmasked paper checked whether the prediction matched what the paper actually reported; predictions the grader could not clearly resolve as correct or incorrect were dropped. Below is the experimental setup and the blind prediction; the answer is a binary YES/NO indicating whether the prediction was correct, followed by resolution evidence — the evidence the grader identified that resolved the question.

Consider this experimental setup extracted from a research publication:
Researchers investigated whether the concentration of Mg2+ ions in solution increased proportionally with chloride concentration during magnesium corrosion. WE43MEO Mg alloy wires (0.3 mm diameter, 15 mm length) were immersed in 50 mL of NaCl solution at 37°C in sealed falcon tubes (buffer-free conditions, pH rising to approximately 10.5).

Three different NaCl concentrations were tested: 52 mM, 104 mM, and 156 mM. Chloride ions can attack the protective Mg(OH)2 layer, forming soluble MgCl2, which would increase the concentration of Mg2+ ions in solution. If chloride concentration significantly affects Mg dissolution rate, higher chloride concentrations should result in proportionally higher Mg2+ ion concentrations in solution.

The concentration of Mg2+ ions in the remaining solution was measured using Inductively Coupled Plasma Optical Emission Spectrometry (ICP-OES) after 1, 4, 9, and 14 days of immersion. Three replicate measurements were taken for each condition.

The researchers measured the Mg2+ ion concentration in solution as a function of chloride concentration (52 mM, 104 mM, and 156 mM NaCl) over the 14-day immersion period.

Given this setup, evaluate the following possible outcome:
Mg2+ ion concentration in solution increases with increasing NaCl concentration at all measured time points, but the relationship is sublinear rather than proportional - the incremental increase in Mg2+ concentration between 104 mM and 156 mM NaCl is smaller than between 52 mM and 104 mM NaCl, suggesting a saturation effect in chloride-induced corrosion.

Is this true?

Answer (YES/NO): NO